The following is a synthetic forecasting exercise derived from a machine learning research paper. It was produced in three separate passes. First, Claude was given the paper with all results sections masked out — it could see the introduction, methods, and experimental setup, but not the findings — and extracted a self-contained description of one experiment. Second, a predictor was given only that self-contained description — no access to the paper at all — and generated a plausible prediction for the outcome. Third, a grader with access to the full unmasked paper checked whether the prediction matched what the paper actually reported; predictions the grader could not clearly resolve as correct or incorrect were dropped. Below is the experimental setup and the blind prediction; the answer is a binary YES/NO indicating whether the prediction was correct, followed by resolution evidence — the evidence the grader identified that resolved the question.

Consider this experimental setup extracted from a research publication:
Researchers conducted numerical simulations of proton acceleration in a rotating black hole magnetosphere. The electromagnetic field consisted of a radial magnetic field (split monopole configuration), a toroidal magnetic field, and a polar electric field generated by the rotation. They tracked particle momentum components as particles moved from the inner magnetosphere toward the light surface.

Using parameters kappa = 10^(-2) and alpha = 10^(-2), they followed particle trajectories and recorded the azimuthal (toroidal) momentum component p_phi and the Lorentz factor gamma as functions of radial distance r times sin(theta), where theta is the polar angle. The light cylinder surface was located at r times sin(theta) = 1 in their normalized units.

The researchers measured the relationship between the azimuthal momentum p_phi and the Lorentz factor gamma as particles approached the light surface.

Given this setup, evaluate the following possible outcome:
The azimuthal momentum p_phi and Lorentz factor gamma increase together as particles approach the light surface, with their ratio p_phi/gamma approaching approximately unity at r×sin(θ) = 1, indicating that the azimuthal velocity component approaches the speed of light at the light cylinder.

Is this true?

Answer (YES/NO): YES